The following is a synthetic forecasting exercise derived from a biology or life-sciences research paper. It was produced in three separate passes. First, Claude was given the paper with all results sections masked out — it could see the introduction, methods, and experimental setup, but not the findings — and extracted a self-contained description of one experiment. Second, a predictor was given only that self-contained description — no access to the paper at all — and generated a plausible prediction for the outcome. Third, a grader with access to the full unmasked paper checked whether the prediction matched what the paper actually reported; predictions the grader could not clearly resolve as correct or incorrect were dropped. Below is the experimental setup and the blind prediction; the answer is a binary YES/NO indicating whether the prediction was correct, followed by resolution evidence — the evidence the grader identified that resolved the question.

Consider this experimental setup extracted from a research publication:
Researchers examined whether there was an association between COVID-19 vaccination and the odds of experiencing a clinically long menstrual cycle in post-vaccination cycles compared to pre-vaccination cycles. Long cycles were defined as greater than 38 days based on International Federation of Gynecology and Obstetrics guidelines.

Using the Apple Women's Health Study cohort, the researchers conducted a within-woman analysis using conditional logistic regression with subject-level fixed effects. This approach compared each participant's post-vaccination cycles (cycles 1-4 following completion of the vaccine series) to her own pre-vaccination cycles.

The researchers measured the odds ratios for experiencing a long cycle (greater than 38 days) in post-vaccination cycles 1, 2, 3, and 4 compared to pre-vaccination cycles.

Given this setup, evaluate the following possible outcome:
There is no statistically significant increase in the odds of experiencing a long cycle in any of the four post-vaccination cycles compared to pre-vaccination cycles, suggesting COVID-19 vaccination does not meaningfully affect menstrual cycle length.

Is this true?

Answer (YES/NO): YES